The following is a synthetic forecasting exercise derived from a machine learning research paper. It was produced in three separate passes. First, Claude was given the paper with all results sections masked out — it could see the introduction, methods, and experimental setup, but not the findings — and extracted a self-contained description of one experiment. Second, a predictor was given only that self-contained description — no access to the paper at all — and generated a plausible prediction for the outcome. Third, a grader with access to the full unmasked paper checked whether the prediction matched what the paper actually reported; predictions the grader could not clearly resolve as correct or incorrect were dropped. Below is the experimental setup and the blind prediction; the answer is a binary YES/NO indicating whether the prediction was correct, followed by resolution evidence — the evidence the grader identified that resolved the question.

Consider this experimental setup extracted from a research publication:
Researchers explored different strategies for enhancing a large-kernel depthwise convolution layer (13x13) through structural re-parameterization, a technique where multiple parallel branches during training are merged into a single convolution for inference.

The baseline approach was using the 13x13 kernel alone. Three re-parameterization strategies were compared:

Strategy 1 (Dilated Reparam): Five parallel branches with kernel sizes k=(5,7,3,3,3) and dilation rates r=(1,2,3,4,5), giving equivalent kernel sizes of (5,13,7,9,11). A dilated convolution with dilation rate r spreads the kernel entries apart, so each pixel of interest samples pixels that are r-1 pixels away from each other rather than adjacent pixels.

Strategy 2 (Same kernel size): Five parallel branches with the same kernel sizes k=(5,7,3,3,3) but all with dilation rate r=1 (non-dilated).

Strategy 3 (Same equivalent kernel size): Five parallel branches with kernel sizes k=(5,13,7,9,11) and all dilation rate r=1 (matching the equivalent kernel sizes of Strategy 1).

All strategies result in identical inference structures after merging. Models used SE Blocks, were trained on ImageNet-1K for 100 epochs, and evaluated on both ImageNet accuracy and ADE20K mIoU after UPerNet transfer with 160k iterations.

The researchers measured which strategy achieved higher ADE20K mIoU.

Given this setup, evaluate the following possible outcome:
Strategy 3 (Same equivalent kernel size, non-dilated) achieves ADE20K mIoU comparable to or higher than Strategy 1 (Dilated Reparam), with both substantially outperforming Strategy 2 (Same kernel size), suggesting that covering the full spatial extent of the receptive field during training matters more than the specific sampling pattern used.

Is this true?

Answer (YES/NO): NO